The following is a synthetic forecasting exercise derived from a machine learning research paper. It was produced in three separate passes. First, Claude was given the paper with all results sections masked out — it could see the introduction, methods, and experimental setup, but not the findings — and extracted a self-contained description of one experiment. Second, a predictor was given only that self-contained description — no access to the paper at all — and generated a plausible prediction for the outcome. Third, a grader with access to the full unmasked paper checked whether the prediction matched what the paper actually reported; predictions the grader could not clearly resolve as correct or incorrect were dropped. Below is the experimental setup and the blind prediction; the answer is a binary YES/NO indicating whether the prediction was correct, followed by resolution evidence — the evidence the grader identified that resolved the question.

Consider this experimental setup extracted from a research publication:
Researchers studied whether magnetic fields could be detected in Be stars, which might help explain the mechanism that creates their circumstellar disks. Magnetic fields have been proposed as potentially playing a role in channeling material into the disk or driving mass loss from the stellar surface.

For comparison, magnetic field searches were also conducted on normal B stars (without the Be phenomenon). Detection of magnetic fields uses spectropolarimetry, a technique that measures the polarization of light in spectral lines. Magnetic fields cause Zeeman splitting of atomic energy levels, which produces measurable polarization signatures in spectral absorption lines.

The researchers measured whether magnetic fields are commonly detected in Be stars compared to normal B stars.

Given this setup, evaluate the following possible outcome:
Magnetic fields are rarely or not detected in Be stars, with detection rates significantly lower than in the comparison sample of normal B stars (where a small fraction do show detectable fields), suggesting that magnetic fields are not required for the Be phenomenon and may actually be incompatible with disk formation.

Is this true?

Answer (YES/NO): YES